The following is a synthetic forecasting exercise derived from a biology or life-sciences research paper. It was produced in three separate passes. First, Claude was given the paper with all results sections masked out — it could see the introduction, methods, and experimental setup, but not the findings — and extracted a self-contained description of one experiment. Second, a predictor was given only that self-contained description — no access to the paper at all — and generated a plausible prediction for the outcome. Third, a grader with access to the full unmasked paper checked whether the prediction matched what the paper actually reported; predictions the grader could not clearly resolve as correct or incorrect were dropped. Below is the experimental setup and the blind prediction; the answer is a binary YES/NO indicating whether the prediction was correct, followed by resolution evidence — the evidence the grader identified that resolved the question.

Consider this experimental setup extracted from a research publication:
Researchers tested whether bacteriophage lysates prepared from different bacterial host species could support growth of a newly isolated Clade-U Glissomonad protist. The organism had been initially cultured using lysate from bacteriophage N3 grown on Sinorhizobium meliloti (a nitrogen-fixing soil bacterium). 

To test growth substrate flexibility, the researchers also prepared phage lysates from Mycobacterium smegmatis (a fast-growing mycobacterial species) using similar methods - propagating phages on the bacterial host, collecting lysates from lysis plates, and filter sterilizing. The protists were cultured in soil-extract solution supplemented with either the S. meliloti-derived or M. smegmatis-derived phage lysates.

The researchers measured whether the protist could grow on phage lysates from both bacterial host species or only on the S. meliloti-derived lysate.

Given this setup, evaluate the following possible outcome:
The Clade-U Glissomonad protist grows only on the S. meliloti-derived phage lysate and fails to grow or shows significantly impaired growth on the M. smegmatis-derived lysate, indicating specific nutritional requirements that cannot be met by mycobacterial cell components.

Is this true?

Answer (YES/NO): NO